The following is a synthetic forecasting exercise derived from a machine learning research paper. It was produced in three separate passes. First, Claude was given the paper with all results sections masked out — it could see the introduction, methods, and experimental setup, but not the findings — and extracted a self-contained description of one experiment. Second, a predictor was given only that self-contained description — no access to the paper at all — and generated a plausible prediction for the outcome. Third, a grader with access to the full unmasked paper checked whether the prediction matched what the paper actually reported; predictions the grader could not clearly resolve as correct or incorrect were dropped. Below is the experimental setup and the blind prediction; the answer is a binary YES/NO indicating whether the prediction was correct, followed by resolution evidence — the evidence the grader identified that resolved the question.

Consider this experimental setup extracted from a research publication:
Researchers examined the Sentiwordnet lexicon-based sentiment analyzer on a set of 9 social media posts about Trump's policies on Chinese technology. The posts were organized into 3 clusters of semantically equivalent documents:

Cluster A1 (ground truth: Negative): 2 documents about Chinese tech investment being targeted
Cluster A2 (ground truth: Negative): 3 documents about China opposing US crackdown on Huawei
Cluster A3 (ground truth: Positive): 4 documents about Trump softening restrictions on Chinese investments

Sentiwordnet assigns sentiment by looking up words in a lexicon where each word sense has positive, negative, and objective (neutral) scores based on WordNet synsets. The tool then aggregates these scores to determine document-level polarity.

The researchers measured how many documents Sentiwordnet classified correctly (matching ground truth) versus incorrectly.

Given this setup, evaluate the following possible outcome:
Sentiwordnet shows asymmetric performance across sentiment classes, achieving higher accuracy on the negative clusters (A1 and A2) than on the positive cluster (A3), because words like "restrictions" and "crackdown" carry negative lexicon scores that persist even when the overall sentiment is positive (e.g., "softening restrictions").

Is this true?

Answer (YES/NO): YES